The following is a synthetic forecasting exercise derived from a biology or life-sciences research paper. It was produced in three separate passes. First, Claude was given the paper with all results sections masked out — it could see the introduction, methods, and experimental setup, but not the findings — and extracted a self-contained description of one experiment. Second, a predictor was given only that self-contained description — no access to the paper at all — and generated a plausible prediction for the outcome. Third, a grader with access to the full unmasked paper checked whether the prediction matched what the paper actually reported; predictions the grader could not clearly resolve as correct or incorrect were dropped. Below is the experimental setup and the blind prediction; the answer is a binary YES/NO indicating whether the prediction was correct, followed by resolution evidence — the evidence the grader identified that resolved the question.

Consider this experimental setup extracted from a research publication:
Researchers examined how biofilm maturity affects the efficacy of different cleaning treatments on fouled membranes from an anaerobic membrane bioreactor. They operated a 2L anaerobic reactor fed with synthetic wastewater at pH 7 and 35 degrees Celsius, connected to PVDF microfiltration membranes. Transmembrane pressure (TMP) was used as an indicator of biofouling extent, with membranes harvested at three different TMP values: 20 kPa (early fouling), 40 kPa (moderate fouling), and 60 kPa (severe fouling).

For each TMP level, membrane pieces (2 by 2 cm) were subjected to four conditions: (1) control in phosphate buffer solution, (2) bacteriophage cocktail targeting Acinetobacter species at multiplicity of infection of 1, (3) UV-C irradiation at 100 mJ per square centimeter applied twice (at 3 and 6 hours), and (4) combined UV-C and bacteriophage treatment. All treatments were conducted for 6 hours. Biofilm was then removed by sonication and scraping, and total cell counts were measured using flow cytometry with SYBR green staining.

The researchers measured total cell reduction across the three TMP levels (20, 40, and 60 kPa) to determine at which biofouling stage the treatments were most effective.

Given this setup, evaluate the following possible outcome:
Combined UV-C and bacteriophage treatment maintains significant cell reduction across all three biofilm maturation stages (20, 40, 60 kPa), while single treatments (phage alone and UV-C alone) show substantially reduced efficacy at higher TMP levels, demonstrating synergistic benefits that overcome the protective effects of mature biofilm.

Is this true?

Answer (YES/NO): NO